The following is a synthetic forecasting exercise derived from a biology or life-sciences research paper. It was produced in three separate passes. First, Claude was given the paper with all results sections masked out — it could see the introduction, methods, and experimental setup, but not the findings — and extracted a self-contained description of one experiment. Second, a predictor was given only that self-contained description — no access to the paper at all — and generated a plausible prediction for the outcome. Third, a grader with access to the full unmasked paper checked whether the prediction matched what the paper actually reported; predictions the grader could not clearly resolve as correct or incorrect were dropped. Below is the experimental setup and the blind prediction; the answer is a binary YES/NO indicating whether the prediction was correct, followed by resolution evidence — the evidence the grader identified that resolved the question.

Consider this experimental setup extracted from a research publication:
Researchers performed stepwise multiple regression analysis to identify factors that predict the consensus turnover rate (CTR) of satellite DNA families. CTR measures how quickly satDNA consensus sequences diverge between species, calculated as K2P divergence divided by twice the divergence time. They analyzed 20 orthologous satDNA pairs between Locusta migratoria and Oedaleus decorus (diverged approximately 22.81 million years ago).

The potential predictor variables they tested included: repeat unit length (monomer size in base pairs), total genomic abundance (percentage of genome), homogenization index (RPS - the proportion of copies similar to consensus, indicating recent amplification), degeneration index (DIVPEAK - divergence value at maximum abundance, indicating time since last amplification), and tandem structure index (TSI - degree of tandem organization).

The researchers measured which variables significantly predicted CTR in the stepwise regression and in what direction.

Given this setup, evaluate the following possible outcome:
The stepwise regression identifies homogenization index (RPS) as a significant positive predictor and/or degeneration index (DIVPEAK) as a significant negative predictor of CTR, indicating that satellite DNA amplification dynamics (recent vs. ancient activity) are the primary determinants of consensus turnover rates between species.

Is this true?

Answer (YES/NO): NO